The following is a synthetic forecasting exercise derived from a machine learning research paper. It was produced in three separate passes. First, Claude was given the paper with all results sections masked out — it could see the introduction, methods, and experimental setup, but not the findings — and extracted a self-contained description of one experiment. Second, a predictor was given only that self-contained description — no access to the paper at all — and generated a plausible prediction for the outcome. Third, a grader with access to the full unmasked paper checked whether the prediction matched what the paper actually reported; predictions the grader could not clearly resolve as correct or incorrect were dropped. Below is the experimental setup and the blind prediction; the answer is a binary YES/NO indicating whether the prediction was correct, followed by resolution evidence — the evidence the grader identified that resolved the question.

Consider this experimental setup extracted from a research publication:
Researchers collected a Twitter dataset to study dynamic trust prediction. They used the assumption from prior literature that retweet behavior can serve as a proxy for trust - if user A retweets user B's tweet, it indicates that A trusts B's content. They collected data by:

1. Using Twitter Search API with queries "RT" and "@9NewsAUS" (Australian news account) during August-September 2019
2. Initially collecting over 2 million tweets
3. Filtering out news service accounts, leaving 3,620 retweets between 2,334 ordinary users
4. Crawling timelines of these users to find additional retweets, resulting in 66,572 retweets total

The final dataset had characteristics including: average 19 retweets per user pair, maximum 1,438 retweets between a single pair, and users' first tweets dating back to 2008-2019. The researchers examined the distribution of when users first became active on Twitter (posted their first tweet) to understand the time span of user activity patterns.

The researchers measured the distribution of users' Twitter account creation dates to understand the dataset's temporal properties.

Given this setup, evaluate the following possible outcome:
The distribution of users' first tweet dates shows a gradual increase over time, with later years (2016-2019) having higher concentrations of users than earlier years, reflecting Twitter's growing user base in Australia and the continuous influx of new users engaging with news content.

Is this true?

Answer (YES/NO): NO